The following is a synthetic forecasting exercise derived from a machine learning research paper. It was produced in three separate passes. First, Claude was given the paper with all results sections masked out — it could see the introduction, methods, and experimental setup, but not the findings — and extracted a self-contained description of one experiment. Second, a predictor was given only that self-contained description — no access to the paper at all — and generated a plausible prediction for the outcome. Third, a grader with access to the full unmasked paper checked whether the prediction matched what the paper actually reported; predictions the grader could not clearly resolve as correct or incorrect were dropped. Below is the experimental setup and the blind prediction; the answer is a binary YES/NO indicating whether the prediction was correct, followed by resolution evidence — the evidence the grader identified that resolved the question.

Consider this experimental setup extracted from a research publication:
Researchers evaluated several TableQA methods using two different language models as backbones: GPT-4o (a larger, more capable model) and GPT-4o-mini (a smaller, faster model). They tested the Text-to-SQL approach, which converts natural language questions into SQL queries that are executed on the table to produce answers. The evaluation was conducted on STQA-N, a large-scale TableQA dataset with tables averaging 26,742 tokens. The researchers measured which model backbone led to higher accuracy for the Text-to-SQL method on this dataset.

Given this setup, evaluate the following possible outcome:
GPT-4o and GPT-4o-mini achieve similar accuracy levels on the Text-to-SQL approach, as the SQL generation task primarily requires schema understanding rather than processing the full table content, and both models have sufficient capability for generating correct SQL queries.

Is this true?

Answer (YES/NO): YES